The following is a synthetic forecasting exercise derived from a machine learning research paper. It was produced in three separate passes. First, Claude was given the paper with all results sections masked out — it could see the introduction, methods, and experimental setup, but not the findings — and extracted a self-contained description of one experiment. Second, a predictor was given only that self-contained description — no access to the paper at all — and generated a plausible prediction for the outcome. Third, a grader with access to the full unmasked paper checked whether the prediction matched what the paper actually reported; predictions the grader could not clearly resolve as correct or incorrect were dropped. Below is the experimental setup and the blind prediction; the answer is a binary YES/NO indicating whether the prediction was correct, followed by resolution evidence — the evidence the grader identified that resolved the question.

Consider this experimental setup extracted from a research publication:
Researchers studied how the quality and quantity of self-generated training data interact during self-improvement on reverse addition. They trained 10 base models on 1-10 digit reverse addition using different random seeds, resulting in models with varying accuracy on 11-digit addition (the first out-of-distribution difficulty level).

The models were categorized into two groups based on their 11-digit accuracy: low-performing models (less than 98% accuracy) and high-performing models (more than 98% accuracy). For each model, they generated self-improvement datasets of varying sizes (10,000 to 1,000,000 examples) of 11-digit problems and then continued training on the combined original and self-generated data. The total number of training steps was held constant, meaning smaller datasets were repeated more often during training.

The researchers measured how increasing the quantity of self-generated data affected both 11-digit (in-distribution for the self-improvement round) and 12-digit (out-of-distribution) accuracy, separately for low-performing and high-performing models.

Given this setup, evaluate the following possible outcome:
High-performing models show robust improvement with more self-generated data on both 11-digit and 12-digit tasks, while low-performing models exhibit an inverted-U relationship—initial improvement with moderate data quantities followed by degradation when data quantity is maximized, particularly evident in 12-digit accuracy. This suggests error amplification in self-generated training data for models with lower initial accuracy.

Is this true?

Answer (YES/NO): NO